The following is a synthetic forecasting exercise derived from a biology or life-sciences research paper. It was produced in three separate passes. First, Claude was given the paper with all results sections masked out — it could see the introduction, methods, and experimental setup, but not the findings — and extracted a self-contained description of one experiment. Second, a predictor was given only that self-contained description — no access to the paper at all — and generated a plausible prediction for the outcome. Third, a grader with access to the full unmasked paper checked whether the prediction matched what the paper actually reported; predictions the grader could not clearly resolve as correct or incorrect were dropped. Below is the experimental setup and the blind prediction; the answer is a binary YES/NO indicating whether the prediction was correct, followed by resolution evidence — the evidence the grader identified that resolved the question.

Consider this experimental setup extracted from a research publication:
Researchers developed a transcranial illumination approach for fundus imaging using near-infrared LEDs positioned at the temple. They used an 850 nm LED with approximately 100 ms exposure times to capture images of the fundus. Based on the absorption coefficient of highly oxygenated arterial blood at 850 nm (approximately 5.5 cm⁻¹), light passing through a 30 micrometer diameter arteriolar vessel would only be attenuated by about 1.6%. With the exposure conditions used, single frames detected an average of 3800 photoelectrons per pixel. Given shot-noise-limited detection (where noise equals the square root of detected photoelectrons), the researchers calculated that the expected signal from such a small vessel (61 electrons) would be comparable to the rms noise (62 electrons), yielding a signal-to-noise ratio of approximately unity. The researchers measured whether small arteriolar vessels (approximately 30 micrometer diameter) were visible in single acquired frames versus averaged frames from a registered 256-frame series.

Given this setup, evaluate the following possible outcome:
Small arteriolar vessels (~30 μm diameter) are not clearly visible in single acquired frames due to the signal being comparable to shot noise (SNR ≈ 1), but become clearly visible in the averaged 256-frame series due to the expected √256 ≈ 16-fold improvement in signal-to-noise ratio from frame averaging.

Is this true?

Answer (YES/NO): YES